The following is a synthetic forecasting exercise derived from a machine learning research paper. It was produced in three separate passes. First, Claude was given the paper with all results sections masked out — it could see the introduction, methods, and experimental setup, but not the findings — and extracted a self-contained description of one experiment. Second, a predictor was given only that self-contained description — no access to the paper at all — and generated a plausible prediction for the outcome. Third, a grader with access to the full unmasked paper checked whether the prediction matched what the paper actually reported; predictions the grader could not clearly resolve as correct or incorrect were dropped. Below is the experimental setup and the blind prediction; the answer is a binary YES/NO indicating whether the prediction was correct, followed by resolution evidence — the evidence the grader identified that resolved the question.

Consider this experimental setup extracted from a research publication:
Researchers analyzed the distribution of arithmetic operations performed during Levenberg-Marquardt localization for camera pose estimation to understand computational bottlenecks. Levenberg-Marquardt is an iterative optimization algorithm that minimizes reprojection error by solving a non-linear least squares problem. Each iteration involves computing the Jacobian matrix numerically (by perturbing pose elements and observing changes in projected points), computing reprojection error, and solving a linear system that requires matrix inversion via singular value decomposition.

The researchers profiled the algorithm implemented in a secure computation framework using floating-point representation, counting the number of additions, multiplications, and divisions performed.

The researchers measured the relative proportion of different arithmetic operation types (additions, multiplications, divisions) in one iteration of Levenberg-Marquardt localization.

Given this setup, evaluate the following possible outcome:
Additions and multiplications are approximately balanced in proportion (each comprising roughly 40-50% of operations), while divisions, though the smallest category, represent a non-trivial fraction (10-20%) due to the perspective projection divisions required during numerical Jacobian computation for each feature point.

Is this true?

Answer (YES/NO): NO